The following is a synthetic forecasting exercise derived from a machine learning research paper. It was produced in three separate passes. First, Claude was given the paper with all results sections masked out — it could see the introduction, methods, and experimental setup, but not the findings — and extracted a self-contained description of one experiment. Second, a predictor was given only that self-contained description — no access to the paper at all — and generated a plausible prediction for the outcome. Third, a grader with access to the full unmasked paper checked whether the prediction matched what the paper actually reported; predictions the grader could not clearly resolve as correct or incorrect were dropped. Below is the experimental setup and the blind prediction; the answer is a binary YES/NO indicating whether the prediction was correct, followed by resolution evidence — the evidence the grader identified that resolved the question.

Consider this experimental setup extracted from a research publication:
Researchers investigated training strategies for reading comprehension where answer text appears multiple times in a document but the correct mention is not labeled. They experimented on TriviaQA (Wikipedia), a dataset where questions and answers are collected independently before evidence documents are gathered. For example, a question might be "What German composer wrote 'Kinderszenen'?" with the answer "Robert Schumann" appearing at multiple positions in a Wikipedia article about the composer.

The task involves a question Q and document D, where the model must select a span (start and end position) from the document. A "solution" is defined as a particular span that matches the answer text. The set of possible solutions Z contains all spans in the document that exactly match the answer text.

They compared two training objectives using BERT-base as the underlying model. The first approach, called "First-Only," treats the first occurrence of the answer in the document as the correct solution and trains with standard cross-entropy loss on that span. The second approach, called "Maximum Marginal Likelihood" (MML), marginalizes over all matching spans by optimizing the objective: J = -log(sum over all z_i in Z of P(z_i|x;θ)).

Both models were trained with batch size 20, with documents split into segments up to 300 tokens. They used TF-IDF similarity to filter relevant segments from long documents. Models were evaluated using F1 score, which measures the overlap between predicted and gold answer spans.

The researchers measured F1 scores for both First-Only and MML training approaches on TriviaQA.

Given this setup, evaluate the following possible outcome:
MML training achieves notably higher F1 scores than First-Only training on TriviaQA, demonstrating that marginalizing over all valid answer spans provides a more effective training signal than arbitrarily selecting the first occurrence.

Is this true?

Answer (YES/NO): NO